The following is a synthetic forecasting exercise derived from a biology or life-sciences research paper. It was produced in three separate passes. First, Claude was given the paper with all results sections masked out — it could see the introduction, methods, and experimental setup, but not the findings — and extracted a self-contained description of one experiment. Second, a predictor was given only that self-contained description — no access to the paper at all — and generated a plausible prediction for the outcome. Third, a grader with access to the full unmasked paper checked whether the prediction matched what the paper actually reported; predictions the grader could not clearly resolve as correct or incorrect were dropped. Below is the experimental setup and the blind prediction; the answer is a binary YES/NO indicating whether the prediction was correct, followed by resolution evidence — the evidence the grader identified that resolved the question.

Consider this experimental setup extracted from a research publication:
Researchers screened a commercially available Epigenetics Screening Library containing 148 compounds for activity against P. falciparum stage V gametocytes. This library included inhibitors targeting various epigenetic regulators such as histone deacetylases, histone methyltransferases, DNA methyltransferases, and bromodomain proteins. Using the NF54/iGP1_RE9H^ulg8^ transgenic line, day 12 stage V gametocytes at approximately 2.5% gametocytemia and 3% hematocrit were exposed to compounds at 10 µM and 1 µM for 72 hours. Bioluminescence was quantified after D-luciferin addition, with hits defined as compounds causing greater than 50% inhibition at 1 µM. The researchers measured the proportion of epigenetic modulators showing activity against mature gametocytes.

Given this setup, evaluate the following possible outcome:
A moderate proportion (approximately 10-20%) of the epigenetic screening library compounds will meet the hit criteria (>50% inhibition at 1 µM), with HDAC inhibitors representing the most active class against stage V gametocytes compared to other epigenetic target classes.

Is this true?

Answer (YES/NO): NO